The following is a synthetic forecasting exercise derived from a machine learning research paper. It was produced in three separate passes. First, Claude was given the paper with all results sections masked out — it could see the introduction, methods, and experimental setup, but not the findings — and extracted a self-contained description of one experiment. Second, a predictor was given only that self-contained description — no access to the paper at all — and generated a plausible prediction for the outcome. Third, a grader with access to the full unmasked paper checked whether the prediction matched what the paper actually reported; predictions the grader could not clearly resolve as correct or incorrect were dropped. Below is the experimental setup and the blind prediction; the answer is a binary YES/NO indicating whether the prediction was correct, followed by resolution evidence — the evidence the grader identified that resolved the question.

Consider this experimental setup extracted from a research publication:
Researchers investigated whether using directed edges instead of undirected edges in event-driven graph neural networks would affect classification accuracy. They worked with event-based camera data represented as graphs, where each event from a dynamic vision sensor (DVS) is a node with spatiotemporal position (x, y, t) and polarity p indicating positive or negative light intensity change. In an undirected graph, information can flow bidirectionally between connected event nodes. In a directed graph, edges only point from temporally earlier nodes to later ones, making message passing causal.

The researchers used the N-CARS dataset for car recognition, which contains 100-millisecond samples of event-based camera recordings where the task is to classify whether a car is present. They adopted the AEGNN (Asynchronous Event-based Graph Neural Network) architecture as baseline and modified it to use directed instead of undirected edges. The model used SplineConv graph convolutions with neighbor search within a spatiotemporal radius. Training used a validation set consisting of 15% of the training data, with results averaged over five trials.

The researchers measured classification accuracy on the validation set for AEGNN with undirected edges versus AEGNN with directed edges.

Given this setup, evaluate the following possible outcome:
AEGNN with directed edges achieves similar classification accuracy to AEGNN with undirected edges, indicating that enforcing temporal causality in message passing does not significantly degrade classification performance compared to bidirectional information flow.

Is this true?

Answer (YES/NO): YES